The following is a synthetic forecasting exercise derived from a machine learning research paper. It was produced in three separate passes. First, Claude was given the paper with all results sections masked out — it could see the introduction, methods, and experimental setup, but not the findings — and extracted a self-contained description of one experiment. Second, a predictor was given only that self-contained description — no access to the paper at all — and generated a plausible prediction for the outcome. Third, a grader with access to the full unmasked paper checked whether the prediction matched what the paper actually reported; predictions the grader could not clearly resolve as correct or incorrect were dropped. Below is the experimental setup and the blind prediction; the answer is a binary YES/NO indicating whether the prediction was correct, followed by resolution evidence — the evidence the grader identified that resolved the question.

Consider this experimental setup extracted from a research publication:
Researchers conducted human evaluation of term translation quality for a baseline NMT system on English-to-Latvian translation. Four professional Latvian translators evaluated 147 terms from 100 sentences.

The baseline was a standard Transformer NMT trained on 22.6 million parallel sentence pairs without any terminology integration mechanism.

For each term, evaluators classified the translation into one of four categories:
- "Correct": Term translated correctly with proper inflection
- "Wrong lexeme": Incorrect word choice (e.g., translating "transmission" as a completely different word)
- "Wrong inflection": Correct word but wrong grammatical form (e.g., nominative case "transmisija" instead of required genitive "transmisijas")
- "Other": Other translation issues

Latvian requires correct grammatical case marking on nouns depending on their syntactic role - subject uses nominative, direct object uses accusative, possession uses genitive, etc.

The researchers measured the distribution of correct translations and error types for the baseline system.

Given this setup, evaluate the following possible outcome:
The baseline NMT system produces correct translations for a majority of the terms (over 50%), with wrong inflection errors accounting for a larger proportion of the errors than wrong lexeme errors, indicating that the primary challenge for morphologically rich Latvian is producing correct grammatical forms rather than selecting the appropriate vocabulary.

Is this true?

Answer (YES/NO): NO